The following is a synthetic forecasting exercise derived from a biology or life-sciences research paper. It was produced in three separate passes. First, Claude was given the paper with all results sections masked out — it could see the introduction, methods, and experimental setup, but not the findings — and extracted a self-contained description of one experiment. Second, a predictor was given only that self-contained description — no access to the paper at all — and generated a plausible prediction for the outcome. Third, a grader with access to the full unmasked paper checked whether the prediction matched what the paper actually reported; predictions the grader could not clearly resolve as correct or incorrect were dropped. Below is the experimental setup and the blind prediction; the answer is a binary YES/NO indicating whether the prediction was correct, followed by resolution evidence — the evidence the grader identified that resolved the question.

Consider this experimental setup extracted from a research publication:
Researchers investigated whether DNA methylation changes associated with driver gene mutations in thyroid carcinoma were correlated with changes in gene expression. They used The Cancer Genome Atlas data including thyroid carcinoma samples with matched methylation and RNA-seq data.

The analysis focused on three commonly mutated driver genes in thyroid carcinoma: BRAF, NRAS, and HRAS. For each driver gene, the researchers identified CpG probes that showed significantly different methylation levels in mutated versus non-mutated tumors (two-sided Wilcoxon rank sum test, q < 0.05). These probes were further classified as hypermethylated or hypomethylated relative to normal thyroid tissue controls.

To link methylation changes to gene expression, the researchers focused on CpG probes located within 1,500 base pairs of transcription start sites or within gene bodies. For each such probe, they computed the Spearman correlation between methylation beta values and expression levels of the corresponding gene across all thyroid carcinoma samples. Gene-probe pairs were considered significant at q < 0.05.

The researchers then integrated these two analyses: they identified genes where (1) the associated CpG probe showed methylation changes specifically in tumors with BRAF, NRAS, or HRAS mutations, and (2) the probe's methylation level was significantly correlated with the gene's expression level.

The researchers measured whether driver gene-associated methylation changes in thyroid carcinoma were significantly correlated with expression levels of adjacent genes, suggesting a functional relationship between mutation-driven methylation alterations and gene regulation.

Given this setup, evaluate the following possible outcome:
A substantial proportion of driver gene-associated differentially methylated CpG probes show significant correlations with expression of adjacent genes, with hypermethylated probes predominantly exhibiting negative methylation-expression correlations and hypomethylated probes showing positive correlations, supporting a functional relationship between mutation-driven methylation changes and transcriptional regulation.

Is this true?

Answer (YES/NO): NO